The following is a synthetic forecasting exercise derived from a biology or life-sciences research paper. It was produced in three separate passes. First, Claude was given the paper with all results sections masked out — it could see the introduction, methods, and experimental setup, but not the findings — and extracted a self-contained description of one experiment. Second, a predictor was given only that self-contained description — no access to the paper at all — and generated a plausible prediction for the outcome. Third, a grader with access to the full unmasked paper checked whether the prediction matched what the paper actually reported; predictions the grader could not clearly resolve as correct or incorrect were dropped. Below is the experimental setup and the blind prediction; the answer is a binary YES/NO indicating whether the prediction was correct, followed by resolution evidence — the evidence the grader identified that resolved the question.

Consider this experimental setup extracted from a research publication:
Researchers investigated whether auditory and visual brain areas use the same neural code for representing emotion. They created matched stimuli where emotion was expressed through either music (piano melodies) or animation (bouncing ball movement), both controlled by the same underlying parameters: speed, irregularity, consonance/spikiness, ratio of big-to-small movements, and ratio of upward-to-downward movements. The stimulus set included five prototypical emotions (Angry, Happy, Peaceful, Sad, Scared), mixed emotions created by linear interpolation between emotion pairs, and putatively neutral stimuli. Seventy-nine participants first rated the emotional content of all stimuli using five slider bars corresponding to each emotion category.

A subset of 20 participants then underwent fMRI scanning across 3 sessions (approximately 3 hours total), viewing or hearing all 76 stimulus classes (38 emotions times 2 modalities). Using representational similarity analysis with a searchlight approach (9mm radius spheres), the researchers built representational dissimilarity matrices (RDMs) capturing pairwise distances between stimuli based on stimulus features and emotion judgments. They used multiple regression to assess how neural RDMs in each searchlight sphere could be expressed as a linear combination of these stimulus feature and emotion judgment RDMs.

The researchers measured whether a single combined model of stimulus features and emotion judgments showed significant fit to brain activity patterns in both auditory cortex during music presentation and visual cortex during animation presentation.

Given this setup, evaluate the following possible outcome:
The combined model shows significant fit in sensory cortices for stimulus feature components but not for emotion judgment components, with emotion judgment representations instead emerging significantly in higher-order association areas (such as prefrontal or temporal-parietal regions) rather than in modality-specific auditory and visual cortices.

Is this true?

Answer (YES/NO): NO